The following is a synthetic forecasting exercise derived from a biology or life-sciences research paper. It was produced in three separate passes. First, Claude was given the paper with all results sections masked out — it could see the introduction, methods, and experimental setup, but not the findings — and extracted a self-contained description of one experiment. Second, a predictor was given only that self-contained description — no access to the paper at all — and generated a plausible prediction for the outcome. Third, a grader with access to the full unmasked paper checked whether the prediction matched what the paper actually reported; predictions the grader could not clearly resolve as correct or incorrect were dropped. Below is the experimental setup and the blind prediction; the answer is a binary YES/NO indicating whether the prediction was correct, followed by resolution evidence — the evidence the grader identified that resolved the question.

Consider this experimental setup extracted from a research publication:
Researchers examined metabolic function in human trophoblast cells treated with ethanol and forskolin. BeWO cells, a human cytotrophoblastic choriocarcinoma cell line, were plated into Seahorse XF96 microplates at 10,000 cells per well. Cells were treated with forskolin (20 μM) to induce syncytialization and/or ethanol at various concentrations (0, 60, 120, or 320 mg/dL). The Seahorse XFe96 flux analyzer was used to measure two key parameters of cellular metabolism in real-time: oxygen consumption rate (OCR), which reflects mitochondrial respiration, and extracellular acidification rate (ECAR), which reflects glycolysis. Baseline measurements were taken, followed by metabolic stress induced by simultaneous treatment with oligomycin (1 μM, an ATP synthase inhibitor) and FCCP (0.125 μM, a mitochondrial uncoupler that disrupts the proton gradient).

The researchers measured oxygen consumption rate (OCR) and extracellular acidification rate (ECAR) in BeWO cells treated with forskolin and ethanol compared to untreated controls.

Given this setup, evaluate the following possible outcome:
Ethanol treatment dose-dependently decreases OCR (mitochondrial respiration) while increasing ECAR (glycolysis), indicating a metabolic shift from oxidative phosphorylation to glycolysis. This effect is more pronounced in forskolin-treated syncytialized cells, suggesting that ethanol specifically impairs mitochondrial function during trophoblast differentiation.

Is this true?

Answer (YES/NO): NO